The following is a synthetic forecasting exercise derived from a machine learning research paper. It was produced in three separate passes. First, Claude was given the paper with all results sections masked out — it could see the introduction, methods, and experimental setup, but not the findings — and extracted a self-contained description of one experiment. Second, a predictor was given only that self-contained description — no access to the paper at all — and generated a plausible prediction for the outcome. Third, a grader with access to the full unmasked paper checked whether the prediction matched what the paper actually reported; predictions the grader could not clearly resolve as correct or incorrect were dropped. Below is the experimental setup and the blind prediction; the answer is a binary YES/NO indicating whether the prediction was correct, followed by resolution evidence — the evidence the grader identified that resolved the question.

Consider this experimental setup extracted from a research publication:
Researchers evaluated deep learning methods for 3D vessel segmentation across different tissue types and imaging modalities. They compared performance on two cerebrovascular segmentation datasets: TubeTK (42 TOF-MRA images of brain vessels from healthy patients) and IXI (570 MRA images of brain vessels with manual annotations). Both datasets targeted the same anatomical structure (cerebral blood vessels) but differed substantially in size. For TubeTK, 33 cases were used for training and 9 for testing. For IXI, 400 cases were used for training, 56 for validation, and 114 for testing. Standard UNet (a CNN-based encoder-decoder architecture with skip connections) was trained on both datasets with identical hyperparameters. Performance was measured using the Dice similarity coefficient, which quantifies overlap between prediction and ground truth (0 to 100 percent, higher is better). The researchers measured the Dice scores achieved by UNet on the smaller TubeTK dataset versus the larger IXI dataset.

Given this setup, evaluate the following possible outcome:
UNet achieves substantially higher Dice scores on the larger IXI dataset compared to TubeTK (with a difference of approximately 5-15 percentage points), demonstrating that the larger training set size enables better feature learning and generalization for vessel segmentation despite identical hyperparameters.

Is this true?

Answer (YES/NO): YES